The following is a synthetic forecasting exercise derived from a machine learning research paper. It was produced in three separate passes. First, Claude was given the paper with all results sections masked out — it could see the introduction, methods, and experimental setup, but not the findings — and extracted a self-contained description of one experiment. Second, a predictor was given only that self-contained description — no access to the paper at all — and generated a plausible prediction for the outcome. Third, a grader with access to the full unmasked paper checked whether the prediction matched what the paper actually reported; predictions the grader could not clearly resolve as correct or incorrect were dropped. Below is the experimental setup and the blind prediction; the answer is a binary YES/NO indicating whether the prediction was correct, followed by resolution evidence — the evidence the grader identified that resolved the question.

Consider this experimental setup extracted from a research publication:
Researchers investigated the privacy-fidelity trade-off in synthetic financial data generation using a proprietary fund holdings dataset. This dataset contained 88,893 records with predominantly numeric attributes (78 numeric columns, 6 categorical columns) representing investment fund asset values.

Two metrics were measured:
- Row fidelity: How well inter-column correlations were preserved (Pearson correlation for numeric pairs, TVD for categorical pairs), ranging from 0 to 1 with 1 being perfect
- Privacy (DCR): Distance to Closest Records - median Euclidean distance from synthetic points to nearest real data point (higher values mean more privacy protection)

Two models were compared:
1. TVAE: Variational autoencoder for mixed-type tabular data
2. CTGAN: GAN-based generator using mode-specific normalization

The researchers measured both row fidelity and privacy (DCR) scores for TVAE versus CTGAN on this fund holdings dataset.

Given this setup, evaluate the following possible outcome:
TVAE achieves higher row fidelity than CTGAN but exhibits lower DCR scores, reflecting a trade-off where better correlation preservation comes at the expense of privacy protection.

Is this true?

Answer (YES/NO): NO